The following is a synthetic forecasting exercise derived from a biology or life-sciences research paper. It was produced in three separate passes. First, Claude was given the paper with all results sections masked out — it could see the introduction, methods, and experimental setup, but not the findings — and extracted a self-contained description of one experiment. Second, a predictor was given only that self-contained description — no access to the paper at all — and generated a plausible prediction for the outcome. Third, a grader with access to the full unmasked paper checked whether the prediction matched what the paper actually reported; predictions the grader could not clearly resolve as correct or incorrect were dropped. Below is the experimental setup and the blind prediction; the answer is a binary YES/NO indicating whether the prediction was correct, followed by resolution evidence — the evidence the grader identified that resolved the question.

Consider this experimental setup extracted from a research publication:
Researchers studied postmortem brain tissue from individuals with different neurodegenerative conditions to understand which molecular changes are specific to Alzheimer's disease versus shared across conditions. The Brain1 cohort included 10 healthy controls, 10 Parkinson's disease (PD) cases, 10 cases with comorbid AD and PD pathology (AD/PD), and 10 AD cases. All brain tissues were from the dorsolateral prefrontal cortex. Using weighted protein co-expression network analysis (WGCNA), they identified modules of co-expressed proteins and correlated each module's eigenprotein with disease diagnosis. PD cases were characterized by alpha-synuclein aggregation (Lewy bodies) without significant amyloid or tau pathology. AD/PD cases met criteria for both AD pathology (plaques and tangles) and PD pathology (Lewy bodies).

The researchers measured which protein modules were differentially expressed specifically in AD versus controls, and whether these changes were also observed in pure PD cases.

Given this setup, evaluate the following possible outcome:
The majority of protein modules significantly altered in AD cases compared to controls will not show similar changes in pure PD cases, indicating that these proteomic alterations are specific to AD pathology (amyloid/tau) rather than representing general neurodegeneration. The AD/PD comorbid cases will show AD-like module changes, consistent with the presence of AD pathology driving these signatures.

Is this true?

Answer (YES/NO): YES